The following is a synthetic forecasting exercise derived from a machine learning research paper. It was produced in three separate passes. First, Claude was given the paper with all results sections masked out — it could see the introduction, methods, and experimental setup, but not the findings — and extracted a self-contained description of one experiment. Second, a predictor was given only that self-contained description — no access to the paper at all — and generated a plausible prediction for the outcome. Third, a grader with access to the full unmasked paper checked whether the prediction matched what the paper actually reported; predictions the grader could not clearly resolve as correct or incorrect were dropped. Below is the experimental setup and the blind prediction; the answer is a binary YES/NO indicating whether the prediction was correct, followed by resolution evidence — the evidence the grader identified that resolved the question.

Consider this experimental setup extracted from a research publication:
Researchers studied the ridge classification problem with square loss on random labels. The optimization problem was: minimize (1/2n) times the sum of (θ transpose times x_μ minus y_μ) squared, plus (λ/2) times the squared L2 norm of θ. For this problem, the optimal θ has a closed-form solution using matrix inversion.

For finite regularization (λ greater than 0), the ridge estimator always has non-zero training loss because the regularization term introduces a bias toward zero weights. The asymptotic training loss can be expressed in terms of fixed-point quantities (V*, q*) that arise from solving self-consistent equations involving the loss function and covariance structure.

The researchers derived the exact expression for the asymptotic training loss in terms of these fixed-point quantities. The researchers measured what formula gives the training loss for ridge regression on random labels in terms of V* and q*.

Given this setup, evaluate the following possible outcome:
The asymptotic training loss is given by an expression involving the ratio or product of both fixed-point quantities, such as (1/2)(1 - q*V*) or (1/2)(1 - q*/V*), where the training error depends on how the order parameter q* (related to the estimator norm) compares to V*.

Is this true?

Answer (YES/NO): NO